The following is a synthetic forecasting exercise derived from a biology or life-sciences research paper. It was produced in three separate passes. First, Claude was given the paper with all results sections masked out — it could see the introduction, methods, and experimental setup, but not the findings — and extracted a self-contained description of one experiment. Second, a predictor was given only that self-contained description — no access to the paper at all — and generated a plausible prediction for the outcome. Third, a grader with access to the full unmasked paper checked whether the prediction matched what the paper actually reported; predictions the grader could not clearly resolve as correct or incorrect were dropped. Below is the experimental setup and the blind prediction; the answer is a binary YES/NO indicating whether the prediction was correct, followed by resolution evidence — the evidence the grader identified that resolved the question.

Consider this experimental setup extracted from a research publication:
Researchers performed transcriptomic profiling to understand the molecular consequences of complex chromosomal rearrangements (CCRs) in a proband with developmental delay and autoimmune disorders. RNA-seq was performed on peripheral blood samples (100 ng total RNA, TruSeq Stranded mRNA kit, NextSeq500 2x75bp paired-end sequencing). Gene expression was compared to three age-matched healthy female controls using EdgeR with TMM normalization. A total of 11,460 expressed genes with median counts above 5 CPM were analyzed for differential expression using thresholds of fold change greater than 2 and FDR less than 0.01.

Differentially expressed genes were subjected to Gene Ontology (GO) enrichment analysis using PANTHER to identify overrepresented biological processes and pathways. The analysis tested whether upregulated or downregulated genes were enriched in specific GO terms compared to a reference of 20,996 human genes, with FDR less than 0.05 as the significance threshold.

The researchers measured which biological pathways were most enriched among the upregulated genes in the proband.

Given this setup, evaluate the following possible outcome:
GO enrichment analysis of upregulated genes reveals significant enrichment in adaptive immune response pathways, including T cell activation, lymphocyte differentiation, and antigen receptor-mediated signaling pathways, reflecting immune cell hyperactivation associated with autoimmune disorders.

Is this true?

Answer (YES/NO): NO